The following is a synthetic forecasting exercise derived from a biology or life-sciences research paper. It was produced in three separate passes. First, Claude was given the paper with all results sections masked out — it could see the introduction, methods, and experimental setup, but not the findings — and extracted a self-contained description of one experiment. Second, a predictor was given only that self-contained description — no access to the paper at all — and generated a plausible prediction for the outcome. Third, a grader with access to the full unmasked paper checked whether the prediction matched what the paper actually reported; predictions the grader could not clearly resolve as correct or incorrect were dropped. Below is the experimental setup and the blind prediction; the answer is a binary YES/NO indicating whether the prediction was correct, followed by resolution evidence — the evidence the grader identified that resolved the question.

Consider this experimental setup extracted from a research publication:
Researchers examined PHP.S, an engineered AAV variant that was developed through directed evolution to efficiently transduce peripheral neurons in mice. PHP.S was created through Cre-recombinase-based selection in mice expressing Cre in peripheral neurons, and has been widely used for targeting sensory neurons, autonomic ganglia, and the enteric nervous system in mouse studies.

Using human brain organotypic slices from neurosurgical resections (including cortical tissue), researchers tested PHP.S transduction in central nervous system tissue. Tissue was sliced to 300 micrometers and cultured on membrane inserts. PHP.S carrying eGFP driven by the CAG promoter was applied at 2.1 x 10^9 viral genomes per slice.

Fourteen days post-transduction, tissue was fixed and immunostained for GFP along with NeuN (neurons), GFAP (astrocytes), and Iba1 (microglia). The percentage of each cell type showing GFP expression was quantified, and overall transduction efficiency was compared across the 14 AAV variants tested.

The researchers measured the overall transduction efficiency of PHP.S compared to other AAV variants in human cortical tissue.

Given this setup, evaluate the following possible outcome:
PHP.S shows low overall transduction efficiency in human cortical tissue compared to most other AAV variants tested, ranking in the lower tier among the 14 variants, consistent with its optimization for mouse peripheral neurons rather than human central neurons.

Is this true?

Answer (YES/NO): NO